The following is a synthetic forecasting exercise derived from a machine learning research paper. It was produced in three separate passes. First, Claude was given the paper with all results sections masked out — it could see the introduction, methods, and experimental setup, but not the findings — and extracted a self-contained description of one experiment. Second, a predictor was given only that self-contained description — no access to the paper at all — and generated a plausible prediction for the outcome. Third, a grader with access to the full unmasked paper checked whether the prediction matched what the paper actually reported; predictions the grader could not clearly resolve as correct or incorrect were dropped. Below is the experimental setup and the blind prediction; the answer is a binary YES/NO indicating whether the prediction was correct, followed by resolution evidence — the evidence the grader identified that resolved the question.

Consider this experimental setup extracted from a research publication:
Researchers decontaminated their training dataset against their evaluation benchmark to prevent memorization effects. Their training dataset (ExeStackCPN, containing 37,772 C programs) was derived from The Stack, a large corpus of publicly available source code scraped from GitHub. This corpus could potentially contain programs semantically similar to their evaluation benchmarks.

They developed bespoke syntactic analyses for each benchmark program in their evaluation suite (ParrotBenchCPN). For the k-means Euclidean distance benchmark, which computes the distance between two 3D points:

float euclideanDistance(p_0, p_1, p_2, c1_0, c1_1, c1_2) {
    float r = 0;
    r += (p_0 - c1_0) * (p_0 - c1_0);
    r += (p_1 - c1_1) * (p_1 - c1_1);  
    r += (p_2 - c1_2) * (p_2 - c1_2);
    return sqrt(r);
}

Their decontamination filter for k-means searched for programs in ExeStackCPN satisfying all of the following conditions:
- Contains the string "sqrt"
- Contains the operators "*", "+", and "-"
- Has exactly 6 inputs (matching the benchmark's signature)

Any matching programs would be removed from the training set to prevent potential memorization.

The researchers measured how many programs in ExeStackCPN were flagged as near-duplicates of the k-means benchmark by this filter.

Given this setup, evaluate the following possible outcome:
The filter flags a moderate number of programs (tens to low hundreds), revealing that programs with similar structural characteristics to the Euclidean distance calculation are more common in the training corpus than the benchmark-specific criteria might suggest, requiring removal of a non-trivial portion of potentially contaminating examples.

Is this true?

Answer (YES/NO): NO